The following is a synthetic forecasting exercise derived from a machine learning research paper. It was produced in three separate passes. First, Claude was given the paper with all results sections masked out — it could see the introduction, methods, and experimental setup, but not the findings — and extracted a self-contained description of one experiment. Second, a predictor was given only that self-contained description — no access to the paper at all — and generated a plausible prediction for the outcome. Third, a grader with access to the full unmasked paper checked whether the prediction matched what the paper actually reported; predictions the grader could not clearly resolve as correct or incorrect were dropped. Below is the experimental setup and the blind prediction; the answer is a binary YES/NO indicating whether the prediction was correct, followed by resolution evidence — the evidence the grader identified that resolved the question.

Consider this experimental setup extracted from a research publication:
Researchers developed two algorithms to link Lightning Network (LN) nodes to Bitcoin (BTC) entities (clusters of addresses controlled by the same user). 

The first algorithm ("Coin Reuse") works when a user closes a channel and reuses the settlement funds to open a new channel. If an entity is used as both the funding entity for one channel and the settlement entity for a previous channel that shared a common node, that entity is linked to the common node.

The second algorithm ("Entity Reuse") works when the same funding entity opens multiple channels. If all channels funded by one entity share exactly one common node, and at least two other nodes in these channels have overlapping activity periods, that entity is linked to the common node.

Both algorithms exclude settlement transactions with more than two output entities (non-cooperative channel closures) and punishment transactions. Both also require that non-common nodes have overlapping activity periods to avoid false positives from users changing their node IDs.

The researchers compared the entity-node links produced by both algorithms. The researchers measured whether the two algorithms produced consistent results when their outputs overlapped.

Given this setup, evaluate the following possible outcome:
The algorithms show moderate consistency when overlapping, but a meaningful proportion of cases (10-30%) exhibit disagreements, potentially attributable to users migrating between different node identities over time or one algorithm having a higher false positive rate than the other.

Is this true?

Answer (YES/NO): NO